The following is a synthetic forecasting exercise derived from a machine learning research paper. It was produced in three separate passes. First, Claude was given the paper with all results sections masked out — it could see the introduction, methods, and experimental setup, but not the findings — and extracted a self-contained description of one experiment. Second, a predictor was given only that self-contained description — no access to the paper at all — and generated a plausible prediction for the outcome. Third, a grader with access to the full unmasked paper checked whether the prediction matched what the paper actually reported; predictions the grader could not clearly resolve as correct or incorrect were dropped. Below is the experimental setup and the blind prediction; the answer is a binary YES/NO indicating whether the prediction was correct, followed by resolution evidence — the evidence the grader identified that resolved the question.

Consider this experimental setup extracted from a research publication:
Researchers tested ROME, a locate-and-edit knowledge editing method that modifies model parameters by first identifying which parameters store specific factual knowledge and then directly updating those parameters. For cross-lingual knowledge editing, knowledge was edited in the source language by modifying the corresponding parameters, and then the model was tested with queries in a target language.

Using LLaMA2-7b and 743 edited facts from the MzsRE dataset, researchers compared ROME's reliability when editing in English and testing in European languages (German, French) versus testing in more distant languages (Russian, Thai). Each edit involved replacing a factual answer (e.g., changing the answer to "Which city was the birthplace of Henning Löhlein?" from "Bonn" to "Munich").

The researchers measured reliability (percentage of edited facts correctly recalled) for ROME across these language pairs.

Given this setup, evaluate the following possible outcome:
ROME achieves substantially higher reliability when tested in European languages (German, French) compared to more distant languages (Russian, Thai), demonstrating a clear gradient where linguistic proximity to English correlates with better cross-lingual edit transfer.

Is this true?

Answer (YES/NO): YES